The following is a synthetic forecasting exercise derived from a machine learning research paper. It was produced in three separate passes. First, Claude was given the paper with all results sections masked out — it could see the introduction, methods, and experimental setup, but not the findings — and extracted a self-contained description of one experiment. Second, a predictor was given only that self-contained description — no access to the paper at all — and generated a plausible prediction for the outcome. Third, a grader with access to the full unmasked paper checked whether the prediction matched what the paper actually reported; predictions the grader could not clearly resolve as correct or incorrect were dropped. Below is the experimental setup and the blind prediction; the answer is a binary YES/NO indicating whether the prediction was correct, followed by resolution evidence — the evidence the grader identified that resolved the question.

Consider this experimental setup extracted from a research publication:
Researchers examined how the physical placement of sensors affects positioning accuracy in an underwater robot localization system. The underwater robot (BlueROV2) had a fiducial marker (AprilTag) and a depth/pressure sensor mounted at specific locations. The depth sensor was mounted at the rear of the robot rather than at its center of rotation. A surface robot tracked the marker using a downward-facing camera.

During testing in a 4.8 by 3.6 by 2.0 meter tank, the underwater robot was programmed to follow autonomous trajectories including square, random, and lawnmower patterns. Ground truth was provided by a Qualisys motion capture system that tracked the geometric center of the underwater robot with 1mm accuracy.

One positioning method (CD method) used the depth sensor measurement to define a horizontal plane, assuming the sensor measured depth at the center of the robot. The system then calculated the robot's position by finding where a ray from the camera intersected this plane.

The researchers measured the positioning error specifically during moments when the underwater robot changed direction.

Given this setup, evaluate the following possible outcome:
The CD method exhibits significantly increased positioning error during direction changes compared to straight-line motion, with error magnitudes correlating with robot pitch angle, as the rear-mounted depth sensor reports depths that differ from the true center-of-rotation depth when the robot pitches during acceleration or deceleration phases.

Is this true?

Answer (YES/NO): YES